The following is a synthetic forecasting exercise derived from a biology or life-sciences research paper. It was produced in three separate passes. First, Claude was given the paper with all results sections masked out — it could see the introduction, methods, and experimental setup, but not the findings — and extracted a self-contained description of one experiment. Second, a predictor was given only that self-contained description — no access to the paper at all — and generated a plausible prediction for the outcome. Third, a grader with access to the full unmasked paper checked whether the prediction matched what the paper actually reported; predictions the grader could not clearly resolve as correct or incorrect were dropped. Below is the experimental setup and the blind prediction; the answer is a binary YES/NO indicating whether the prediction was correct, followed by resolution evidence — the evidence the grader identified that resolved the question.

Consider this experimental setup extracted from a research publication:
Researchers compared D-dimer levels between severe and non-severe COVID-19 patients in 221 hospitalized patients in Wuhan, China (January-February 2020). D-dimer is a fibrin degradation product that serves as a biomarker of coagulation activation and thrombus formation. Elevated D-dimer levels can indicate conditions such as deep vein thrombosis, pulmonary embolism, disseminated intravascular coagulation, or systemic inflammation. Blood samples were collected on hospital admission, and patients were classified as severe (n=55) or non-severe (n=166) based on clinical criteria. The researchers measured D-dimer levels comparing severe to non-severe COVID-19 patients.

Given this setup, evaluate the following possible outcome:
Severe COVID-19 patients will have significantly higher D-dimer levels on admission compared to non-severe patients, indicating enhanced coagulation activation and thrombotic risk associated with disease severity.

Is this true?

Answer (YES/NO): YES